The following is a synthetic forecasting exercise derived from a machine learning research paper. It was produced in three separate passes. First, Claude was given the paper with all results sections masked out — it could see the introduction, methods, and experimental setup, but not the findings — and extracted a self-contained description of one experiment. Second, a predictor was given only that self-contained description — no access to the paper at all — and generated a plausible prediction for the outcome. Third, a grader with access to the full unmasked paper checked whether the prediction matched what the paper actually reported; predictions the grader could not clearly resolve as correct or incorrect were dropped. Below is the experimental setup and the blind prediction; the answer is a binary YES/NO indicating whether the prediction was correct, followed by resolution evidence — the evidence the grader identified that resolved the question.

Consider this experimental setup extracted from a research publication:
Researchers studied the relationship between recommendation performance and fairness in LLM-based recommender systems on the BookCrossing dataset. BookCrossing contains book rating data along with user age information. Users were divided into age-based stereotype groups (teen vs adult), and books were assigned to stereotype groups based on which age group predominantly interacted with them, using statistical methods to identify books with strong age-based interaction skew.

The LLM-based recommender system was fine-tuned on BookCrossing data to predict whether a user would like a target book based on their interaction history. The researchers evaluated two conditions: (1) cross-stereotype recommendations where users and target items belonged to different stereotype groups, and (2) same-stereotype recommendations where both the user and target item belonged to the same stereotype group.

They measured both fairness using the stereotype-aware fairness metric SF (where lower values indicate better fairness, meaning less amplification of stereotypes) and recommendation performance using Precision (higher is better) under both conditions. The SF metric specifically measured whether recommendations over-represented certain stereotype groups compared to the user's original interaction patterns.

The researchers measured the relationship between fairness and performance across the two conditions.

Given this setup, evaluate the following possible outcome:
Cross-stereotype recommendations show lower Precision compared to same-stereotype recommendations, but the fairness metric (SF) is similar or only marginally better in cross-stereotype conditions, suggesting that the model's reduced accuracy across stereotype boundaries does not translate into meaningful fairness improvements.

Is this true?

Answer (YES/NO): NO